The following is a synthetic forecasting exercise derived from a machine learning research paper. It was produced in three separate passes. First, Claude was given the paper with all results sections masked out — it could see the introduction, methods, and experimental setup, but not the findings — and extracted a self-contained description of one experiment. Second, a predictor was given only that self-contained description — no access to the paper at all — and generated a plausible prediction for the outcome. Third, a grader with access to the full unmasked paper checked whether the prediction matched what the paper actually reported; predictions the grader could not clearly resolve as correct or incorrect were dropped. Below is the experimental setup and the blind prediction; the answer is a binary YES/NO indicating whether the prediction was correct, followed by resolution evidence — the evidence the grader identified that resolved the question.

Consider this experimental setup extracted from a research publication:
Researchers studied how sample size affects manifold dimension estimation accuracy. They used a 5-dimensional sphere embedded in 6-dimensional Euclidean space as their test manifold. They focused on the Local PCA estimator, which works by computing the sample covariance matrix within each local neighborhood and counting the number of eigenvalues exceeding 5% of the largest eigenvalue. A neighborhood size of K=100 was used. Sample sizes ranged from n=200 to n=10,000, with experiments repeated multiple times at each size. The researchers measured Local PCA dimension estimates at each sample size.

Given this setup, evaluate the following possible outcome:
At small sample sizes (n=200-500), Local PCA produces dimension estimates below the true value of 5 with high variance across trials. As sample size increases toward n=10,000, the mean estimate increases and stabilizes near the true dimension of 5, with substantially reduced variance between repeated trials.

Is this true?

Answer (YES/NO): NO